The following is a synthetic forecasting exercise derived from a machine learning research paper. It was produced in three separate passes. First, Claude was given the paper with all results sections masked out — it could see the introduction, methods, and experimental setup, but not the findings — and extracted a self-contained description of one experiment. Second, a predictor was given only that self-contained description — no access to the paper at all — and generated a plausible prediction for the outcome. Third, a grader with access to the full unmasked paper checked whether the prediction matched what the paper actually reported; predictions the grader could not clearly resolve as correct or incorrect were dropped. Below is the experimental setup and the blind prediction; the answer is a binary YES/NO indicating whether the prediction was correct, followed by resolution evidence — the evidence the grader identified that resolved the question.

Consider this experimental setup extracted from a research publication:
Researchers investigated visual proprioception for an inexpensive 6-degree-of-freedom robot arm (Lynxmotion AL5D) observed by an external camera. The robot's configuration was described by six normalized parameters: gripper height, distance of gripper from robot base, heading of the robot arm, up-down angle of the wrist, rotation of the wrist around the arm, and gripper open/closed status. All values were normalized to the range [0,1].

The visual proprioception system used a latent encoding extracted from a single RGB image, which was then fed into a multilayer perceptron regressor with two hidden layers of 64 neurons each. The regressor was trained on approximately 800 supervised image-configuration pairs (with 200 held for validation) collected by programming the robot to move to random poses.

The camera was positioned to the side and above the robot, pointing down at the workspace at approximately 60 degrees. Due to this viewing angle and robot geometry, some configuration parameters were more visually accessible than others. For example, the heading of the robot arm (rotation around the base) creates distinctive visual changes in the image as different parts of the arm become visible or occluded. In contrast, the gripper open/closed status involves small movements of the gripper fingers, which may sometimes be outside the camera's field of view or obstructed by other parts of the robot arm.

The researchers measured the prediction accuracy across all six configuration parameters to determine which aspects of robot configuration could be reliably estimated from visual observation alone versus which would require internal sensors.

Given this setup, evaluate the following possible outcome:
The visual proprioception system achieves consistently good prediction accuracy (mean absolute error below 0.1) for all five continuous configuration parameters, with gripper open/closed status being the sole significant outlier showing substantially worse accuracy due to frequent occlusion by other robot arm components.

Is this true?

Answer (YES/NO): NO